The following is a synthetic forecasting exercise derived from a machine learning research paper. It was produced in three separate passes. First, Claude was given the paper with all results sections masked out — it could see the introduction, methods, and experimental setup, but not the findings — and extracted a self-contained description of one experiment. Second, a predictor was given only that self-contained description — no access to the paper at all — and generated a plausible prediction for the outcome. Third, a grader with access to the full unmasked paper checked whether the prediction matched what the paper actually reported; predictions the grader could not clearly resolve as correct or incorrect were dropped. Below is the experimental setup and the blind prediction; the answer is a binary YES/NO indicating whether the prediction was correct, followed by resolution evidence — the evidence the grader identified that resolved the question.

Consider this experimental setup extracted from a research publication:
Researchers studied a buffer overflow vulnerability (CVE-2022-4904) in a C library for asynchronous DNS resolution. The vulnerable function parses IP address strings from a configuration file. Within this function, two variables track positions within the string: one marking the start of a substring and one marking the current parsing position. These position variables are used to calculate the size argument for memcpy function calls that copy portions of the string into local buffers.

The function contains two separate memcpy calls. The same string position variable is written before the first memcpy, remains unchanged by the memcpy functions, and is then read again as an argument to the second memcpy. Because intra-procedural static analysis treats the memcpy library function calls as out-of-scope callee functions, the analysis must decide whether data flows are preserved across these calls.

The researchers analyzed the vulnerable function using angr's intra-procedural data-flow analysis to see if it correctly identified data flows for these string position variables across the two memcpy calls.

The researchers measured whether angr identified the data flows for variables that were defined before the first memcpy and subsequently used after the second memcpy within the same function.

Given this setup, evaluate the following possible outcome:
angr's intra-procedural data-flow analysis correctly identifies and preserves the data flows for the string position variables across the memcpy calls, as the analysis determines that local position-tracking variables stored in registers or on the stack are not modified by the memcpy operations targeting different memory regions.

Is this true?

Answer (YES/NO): NO